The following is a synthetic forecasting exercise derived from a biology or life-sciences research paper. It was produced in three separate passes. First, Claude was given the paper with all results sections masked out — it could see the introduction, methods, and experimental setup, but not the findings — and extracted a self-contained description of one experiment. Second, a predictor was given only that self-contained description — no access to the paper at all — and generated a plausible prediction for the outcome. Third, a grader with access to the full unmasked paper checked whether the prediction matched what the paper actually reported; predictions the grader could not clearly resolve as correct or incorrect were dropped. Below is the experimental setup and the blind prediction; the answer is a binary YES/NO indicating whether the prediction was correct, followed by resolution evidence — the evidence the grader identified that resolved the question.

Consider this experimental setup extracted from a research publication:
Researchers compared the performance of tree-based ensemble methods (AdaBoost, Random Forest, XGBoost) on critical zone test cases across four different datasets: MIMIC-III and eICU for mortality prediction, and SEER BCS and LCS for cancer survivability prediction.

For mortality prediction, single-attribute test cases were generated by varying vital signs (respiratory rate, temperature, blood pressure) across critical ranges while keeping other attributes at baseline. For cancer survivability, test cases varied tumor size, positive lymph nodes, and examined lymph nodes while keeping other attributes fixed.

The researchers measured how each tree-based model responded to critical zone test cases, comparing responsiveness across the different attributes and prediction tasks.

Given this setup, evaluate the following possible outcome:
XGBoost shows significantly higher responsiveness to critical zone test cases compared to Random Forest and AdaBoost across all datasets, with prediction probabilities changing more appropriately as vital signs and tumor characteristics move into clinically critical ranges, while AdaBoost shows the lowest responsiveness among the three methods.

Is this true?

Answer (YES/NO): NO